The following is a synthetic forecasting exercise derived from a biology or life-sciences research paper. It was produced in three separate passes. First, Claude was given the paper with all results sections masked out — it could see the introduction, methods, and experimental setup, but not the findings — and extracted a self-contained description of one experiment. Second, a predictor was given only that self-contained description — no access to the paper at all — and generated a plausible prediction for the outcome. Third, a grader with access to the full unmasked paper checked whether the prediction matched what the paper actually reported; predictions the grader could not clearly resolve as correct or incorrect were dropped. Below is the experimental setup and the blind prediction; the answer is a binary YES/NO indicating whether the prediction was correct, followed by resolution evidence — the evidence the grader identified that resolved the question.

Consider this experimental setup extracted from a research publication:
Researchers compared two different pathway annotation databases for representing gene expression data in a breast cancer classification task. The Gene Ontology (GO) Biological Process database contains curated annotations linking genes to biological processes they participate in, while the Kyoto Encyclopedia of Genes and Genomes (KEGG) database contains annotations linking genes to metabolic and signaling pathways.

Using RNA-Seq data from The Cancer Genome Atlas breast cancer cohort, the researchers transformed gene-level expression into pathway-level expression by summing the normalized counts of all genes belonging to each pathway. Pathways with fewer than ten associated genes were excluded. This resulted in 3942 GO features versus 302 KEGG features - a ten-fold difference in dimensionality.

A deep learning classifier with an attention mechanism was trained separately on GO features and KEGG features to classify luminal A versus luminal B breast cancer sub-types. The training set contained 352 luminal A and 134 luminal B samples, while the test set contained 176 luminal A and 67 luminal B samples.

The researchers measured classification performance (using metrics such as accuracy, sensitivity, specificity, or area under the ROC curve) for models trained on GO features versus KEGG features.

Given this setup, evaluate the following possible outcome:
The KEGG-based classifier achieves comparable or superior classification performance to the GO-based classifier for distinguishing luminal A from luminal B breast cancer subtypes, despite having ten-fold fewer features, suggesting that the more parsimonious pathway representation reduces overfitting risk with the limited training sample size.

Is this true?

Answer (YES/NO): YES